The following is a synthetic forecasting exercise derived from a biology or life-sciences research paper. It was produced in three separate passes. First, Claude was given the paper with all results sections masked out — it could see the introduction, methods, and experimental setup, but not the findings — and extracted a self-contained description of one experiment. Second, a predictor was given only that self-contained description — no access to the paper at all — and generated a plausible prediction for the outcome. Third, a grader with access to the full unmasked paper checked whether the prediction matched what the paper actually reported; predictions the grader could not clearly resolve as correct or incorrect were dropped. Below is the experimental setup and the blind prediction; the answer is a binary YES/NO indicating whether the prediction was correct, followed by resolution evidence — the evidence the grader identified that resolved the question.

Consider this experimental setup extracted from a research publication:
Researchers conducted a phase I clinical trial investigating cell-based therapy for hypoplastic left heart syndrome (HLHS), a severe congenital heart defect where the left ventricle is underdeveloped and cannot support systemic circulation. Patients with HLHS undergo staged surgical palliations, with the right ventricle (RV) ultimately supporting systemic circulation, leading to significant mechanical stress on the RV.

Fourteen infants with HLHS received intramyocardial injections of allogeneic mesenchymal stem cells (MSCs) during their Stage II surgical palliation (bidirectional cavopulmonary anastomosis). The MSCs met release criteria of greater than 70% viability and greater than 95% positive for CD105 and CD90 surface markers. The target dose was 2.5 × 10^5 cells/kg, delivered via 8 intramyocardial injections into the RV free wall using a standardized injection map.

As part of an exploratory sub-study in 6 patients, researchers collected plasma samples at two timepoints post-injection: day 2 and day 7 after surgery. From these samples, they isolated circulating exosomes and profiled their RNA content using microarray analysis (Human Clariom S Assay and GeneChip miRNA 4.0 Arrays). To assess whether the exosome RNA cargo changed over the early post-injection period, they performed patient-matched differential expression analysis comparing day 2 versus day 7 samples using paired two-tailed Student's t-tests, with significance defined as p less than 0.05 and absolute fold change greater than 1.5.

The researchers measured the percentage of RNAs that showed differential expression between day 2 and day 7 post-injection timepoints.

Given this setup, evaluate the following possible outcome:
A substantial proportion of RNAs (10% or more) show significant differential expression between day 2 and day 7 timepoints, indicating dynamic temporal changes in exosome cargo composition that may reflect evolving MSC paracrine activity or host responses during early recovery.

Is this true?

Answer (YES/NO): NO